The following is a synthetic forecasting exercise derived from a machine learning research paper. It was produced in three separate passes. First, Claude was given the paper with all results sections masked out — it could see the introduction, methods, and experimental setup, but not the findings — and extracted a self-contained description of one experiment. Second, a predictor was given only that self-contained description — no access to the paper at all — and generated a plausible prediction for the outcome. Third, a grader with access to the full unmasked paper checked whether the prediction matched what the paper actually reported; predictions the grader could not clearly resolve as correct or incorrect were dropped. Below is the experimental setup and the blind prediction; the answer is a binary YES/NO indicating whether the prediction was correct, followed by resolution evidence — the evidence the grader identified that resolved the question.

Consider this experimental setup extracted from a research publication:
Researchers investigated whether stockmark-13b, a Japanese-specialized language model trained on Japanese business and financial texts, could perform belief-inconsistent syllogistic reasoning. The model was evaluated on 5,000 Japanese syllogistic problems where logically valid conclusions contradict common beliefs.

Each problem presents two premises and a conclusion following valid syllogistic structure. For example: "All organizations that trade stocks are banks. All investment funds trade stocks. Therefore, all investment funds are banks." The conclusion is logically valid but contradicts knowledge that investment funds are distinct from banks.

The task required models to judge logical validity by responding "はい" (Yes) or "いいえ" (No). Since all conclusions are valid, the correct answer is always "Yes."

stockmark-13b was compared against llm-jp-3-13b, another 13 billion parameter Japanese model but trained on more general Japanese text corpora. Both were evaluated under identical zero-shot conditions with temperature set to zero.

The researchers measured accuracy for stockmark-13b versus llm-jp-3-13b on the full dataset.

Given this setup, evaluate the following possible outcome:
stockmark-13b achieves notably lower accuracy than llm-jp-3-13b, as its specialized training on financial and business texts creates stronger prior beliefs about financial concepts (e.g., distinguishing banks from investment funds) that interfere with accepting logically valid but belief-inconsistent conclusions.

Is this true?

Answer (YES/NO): NO